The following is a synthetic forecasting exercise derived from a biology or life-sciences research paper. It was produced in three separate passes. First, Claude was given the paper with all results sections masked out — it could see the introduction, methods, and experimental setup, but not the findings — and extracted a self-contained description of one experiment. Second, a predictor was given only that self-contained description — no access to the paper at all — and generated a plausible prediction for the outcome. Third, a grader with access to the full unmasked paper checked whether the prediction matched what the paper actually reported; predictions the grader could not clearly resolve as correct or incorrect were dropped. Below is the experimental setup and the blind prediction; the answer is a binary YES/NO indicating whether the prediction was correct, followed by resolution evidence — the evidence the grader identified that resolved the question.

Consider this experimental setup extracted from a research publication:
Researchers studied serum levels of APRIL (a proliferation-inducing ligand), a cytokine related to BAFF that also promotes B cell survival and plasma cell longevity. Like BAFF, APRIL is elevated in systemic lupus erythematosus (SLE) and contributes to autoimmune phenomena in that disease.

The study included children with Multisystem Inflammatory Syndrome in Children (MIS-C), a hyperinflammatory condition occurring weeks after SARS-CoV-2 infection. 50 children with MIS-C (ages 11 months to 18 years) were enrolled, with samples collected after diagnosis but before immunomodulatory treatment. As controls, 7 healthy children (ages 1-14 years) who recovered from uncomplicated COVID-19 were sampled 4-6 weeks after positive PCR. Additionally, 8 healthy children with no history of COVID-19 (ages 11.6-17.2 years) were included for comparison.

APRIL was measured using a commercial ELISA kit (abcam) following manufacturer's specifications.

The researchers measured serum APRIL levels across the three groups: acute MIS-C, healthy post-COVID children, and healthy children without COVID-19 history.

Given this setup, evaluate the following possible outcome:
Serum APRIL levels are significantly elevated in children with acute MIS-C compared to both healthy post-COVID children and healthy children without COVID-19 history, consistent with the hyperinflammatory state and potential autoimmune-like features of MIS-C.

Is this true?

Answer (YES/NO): NO